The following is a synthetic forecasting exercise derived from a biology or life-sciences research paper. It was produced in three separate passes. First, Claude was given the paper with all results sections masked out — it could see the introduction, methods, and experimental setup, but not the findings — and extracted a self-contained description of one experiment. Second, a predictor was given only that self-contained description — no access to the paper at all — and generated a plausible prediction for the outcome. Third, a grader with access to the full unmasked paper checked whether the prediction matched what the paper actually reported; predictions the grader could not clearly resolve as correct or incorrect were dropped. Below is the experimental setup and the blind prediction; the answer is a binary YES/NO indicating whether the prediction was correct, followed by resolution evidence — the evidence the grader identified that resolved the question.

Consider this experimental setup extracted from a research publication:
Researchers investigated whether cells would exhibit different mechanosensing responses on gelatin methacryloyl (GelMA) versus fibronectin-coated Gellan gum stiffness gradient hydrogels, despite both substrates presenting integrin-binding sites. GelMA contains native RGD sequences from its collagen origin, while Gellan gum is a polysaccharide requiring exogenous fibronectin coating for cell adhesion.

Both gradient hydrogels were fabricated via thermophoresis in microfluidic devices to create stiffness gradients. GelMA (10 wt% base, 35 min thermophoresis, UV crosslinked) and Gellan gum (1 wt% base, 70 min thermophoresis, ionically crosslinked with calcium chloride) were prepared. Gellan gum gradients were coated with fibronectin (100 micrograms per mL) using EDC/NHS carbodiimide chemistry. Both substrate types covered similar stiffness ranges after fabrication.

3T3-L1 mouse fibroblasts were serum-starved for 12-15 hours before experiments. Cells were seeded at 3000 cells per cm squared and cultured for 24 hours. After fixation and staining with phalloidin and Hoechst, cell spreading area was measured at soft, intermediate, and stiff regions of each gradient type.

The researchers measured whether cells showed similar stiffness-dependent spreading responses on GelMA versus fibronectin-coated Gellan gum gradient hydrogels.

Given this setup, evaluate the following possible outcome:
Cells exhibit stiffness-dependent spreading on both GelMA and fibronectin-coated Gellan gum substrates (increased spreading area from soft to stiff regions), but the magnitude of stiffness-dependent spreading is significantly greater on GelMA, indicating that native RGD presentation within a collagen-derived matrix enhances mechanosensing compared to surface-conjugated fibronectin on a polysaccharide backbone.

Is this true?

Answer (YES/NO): NO